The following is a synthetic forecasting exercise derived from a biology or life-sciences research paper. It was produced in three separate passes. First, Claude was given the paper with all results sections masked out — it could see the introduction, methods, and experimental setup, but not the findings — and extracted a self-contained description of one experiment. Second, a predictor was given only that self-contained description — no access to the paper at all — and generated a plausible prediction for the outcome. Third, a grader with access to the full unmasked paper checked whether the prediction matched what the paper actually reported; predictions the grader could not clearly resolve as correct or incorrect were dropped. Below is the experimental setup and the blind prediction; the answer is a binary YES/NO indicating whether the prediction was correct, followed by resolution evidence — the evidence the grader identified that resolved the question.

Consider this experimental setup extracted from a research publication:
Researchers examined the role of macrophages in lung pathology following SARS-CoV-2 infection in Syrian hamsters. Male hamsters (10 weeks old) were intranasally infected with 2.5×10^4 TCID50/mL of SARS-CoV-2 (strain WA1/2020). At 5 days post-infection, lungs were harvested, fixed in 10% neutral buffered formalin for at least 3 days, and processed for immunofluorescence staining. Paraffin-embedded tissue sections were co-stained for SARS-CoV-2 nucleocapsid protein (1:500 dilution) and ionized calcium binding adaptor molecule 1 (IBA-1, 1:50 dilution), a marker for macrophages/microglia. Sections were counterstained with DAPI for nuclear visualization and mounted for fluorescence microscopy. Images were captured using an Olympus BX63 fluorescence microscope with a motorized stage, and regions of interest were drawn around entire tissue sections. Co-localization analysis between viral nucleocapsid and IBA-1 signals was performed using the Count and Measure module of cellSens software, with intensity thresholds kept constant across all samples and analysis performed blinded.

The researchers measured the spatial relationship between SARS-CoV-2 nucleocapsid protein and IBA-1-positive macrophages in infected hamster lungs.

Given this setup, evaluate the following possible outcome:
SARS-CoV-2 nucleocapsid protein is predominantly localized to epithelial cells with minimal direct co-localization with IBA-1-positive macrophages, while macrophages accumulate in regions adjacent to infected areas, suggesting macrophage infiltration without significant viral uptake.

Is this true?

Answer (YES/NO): NO